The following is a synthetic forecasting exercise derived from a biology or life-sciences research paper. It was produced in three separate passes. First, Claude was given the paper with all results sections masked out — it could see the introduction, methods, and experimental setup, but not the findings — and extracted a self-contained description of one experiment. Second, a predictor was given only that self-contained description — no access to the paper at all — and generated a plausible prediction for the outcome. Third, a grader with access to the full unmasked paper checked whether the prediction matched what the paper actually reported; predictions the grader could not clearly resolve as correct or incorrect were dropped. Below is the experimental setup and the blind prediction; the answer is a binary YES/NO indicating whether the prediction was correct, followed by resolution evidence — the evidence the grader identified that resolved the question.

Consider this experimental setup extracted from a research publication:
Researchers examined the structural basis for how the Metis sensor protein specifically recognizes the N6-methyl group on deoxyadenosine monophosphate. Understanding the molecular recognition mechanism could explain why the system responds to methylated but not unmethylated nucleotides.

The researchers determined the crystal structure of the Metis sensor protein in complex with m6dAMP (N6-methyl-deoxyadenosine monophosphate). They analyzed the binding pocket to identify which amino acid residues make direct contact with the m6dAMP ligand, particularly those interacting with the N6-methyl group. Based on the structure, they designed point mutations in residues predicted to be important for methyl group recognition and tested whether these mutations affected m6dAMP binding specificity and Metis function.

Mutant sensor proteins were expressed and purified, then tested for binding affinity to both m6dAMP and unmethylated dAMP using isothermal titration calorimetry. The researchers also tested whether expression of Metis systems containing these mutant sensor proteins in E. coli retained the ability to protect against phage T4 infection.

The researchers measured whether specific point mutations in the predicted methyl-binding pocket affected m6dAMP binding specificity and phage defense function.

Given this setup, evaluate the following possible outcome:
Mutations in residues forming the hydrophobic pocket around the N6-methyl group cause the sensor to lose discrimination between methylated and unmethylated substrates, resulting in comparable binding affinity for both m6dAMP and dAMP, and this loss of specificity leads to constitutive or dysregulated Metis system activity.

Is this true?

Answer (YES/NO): NO